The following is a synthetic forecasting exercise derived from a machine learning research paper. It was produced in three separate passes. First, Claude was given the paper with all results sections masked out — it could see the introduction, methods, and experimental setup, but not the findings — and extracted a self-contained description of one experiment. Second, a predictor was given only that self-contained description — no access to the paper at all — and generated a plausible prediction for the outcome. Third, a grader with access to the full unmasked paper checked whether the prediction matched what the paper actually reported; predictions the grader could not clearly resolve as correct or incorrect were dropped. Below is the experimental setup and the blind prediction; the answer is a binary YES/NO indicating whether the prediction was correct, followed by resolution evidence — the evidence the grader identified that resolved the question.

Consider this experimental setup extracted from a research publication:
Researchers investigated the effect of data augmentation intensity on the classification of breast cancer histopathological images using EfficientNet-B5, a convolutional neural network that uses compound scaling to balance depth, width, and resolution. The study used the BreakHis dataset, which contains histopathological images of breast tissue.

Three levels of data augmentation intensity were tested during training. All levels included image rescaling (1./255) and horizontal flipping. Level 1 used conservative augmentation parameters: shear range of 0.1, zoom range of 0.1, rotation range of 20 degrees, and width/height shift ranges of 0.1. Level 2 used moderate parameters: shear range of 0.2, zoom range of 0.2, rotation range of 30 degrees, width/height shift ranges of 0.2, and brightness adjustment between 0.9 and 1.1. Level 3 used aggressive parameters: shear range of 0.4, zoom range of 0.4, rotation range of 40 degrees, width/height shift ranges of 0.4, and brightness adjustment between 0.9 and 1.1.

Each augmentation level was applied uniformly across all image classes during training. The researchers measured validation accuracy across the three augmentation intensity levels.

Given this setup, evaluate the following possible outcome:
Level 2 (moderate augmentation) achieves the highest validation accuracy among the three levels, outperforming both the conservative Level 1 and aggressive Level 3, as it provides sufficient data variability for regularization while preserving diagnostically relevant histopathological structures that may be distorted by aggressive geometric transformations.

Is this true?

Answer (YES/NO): YES